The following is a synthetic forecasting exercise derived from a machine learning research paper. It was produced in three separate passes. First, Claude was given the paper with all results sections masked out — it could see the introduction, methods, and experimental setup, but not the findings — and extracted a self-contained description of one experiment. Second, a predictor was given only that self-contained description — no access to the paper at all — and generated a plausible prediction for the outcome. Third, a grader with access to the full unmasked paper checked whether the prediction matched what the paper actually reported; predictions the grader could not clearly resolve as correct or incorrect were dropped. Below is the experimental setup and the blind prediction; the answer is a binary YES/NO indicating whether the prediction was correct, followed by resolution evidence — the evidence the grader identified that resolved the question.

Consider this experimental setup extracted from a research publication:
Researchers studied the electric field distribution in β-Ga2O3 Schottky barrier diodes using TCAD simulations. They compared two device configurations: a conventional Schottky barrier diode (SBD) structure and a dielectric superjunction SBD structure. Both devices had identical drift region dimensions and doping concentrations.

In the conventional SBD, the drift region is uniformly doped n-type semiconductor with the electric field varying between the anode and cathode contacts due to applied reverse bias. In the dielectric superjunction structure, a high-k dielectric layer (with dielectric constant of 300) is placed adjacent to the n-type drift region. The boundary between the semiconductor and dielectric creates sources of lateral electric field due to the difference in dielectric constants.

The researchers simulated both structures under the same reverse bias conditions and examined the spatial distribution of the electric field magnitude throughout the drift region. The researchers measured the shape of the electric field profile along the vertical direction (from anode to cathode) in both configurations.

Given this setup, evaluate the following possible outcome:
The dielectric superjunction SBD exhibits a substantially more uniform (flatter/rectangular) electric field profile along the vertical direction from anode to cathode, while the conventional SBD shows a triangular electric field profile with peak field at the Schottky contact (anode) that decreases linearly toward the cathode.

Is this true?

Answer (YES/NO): YES